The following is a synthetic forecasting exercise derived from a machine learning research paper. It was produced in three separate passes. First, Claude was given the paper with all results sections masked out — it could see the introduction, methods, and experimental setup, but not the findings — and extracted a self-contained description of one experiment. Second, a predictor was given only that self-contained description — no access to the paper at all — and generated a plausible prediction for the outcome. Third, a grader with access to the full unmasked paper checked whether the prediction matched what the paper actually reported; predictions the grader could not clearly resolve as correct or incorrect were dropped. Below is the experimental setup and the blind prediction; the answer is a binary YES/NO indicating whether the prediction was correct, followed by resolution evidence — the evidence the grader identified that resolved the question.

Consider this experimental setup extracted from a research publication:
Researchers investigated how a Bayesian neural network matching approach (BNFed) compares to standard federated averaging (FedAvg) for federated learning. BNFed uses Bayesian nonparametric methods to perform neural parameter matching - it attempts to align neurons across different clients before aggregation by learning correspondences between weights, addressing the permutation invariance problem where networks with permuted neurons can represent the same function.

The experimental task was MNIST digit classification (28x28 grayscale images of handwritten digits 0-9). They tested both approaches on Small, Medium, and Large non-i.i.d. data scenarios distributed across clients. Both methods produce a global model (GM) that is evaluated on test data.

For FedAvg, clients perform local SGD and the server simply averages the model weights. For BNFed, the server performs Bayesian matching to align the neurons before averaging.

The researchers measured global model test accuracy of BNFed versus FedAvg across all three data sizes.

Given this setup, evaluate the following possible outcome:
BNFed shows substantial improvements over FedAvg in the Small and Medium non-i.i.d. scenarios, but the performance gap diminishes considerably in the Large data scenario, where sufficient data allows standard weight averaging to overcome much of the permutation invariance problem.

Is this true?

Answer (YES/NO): NO